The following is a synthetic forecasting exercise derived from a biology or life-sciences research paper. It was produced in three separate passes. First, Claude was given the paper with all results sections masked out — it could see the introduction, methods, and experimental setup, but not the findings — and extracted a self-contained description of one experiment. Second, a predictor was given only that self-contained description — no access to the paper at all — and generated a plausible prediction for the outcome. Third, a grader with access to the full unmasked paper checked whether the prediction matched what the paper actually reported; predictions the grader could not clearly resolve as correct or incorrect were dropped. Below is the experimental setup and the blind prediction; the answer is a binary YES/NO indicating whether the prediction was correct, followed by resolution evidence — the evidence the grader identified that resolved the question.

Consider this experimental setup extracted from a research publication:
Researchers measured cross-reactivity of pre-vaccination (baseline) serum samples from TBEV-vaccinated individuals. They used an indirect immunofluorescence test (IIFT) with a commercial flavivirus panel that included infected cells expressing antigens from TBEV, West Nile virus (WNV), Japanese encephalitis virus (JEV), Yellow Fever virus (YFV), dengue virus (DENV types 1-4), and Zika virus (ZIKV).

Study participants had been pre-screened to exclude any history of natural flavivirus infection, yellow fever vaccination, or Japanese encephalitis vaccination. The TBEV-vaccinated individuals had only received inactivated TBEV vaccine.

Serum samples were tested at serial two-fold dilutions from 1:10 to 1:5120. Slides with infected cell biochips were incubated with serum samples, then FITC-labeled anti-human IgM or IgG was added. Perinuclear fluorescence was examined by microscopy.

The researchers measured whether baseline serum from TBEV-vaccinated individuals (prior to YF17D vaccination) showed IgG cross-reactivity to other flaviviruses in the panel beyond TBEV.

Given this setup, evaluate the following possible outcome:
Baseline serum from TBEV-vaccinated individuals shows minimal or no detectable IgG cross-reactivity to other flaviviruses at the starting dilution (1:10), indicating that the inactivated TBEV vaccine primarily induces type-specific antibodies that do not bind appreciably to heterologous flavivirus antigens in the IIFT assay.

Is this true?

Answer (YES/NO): NO